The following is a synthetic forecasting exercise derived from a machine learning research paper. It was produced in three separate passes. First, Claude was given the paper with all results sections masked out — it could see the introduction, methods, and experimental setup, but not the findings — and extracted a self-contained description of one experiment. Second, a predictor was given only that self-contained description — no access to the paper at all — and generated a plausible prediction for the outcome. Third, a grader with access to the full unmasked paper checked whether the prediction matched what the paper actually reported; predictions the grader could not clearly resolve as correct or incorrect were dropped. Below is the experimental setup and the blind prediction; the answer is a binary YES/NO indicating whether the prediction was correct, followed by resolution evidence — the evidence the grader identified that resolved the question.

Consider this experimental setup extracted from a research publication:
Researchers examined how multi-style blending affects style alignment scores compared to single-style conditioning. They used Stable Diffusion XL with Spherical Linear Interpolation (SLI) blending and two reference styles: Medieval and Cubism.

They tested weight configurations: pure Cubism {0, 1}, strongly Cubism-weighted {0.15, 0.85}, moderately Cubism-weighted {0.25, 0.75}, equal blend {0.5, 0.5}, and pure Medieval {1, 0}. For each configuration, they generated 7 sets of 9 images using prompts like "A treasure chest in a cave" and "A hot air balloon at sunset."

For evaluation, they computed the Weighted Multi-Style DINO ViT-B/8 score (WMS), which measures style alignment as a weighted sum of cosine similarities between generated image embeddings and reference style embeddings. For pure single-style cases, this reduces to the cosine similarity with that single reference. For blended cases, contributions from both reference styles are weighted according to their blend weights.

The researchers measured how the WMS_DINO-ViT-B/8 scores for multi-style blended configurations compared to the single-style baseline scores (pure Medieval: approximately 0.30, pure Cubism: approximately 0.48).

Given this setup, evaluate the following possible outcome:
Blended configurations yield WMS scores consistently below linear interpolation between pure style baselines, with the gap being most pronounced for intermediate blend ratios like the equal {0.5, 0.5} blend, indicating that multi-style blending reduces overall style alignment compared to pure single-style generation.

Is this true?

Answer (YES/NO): NO